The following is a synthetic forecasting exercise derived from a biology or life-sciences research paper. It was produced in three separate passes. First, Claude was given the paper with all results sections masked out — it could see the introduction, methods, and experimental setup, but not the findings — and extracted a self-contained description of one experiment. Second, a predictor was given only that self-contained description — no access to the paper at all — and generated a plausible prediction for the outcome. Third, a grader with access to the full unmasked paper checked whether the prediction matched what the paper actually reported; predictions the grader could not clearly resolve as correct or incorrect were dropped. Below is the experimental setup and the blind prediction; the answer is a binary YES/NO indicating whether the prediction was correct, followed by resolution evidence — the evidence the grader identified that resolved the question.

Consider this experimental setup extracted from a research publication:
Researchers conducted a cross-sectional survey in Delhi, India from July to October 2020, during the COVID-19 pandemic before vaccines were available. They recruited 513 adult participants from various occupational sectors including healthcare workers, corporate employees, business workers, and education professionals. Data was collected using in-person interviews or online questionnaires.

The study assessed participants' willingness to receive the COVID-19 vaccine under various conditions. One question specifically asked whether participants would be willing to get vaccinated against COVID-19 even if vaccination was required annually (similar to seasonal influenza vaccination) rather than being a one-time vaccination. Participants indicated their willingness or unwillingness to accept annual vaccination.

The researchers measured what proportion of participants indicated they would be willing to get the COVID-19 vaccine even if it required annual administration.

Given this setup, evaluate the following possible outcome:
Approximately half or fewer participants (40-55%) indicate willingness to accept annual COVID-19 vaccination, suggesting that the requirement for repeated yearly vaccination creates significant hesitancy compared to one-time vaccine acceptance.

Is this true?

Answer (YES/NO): NO